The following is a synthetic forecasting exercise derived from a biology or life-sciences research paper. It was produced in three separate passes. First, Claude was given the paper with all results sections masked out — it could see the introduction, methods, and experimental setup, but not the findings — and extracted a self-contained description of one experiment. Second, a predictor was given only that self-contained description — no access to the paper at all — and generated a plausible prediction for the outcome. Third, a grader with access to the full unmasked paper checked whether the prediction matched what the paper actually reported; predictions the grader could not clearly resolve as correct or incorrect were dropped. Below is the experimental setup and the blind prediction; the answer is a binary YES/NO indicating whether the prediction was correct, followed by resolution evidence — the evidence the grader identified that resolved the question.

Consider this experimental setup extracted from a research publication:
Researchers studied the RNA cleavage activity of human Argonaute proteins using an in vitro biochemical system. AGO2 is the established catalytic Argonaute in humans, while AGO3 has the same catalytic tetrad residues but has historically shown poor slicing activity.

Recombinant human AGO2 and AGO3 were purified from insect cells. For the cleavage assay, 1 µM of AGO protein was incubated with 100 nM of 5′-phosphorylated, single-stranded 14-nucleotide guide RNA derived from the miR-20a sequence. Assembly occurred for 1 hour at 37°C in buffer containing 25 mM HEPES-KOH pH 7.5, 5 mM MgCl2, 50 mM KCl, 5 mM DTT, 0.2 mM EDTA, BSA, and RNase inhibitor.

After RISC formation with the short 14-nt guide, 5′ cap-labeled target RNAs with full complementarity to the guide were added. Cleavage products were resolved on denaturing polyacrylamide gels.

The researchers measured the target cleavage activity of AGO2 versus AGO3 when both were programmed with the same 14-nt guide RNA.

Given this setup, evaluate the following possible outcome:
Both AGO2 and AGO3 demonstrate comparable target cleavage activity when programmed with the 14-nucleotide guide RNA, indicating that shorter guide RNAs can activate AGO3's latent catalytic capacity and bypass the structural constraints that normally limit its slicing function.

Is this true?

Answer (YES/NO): YES